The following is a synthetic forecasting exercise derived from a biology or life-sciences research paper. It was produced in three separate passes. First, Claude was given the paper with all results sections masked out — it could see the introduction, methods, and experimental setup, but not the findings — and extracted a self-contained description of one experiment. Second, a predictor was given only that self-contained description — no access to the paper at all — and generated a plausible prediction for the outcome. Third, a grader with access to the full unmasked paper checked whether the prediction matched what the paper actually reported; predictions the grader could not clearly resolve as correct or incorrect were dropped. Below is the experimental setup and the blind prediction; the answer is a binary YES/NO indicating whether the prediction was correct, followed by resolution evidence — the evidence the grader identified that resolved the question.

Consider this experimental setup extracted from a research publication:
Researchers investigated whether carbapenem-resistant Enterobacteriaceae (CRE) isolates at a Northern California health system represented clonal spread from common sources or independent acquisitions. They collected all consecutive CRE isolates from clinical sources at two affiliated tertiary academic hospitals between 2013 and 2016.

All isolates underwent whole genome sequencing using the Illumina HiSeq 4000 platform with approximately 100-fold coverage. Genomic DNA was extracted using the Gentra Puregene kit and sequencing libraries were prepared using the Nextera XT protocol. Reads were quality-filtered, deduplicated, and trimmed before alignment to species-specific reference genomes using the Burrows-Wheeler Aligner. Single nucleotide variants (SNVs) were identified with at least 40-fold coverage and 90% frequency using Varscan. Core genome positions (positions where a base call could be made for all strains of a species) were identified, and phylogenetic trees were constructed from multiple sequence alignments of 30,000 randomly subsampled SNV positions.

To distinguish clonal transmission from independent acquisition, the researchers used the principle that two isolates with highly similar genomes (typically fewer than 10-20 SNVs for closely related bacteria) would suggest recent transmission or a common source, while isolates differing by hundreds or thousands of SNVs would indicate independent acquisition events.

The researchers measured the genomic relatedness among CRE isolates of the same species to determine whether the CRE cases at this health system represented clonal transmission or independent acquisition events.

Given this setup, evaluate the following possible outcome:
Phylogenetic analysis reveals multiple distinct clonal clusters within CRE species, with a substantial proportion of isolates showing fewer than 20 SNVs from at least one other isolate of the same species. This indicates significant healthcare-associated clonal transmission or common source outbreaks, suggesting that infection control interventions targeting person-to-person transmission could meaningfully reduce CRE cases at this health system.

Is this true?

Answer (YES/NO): NO